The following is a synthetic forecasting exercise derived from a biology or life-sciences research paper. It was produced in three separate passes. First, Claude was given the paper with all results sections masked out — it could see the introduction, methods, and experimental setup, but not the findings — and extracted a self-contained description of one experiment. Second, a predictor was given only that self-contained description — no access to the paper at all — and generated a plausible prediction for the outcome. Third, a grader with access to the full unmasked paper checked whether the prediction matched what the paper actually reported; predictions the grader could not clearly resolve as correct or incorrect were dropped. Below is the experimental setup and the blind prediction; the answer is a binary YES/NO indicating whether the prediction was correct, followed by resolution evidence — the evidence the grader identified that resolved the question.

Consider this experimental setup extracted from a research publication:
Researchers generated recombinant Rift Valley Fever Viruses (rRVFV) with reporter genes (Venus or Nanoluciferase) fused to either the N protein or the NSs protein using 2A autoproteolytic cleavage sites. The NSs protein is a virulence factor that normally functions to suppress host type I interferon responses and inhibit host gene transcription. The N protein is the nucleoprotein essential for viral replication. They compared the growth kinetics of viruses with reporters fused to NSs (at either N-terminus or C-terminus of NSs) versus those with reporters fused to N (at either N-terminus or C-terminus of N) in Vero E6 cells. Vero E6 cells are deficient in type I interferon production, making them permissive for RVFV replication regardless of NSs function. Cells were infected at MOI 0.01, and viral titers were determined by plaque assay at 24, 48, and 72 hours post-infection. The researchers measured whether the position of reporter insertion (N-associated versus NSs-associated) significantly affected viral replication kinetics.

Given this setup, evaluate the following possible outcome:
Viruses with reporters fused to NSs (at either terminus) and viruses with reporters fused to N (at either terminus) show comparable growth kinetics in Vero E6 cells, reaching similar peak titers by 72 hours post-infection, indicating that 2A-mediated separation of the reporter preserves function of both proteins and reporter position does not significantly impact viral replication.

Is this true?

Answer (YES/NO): NO